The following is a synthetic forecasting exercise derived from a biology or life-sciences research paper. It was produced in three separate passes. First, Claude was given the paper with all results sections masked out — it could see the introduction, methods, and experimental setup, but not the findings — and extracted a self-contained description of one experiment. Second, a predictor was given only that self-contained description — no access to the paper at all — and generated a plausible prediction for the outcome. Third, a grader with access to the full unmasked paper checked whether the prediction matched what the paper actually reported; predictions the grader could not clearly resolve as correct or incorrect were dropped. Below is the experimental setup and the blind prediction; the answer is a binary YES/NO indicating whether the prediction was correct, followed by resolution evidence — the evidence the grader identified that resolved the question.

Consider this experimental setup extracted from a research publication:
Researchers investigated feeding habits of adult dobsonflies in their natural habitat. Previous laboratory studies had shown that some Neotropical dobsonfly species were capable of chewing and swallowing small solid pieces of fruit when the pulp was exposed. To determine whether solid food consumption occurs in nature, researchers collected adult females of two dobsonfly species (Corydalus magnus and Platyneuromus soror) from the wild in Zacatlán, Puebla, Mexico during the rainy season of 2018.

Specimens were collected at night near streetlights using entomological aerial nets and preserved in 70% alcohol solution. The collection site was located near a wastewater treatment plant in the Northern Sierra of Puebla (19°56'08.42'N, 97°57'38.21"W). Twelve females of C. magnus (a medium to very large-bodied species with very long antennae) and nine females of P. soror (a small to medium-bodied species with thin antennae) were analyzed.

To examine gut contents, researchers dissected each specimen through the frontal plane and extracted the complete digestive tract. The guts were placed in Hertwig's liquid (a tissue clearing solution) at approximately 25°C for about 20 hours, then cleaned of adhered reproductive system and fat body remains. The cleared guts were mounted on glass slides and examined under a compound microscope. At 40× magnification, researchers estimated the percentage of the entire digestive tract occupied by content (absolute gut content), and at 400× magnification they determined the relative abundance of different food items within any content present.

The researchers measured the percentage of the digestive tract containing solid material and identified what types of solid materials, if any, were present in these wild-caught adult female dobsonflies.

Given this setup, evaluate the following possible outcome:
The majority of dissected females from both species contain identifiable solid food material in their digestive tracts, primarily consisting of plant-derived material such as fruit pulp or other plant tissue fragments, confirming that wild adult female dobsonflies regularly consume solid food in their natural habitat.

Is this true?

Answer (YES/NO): NO